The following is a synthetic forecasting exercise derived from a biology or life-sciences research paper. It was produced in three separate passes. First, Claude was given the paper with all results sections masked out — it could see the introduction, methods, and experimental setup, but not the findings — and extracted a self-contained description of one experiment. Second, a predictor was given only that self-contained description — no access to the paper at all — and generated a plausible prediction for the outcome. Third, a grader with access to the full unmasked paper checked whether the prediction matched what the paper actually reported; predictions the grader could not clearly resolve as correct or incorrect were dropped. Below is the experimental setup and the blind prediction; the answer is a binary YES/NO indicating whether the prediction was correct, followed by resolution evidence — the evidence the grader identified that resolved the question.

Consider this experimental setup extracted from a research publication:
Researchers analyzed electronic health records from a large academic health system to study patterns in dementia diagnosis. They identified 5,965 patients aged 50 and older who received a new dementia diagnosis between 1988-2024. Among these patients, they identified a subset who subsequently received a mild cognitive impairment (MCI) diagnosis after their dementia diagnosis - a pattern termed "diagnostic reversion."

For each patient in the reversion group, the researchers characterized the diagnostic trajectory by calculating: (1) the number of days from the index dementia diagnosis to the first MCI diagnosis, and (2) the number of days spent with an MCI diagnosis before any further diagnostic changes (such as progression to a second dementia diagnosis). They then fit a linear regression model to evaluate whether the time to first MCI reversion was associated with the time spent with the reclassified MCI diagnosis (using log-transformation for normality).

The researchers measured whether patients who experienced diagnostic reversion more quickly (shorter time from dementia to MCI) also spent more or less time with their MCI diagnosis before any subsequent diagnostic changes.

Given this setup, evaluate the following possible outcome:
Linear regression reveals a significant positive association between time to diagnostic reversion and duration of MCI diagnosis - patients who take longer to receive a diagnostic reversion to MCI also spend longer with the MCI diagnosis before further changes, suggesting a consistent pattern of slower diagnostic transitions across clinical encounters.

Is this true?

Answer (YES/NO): NO